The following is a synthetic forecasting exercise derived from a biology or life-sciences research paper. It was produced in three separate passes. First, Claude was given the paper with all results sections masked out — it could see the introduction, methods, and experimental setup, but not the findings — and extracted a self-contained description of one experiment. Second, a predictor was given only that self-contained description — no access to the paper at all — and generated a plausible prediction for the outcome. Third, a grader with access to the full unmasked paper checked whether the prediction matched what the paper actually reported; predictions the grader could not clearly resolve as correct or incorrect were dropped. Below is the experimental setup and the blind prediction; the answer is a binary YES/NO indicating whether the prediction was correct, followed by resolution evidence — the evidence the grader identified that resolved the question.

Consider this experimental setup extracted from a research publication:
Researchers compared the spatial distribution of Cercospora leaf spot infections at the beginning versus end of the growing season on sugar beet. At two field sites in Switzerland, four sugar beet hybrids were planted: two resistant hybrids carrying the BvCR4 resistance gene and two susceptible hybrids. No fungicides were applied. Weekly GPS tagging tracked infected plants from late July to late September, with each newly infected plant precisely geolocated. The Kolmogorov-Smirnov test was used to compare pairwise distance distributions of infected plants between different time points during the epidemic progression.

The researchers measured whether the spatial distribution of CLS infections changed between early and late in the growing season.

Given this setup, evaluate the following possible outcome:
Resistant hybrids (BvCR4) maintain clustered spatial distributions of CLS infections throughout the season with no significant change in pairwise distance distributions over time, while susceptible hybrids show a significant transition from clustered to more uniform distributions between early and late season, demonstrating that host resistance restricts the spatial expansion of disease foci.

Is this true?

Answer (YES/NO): NO